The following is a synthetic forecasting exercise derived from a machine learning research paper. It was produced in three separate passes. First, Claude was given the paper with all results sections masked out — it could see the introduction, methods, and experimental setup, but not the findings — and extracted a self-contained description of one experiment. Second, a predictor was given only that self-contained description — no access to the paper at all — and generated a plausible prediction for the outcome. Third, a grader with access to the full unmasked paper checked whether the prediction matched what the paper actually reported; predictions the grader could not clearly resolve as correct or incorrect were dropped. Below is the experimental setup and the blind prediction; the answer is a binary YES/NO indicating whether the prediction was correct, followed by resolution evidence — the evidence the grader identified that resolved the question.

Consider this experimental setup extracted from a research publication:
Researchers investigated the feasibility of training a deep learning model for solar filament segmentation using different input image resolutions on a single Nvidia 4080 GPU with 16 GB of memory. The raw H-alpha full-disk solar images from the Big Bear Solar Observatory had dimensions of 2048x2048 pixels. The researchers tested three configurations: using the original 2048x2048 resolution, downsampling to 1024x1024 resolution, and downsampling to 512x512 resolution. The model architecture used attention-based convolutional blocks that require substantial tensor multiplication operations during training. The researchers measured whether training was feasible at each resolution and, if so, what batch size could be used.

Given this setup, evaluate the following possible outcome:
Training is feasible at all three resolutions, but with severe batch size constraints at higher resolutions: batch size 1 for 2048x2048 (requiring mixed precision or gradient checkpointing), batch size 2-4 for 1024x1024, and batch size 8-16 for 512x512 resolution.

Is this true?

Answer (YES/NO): NO